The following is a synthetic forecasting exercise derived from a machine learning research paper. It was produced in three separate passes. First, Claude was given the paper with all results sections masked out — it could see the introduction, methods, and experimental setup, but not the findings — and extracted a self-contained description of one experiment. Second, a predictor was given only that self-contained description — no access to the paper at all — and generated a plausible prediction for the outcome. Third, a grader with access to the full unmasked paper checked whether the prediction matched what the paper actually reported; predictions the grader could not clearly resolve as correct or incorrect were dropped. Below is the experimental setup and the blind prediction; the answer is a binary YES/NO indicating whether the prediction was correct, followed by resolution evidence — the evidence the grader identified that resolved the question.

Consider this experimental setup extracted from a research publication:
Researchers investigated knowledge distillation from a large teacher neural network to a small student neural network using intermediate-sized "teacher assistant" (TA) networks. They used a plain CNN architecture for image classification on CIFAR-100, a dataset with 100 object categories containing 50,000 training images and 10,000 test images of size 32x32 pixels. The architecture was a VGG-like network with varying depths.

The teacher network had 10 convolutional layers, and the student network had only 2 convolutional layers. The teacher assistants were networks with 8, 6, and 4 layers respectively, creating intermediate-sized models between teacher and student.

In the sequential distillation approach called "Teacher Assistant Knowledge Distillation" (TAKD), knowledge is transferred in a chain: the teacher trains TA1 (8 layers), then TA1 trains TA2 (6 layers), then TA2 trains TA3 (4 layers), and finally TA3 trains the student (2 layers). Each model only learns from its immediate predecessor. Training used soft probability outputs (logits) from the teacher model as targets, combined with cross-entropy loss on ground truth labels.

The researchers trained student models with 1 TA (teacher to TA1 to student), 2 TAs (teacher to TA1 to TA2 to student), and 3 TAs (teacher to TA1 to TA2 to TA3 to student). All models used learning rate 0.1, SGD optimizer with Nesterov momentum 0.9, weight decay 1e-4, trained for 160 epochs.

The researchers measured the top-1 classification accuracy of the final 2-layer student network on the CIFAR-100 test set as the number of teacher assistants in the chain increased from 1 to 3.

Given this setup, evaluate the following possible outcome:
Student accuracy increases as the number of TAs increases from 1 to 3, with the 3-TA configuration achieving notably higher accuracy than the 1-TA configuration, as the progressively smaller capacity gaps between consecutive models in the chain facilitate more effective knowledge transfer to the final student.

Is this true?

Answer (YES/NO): NO